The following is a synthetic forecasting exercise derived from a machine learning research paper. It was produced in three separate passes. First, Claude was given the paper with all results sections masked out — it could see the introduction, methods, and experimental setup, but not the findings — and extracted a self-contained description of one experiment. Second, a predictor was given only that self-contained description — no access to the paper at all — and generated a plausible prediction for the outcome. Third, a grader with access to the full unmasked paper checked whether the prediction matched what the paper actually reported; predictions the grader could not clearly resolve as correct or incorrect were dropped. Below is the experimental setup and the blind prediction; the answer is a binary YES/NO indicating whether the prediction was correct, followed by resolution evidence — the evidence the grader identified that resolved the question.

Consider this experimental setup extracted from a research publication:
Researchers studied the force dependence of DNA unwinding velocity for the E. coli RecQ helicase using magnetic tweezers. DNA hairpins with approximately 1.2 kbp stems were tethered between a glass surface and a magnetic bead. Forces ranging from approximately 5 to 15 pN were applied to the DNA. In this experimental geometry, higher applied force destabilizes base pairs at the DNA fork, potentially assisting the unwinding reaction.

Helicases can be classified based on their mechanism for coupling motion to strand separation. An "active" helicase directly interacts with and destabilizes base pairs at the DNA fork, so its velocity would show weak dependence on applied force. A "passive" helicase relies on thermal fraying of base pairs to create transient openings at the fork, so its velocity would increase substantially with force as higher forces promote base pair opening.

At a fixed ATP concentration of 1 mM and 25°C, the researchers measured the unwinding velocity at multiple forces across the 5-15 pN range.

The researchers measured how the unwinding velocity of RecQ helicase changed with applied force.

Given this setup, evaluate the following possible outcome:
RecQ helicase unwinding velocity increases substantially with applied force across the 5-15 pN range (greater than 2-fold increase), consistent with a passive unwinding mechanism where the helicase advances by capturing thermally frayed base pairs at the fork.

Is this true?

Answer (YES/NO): NO